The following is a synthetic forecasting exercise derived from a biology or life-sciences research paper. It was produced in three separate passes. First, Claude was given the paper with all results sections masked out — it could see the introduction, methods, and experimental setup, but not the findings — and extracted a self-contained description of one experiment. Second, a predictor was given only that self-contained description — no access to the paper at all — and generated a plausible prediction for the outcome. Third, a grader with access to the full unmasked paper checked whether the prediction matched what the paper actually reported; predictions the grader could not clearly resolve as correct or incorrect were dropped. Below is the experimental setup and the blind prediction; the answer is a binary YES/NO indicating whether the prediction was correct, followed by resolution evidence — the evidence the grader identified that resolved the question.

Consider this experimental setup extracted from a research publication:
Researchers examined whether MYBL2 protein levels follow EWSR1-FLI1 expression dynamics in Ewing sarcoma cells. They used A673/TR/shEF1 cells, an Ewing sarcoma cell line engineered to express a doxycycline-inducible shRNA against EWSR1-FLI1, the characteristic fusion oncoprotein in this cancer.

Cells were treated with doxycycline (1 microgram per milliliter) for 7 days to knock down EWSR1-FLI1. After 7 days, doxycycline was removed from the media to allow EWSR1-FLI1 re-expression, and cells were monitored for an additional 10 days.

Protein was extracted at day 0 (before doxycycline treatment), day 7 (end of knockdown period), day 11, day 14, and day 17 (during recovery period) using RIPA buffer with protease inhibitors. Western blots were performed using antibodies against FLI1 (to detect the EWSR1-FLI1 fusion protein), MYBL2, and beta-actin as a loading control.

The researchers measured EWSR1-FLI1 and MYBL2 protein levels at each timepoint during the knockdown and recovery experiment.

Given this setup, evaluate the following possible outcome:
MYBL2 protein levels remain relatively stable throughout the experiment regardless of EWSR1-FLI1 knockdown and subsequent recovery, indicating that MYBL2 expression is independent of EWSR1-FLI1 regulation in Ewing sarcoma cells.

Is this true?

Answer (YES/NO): NO